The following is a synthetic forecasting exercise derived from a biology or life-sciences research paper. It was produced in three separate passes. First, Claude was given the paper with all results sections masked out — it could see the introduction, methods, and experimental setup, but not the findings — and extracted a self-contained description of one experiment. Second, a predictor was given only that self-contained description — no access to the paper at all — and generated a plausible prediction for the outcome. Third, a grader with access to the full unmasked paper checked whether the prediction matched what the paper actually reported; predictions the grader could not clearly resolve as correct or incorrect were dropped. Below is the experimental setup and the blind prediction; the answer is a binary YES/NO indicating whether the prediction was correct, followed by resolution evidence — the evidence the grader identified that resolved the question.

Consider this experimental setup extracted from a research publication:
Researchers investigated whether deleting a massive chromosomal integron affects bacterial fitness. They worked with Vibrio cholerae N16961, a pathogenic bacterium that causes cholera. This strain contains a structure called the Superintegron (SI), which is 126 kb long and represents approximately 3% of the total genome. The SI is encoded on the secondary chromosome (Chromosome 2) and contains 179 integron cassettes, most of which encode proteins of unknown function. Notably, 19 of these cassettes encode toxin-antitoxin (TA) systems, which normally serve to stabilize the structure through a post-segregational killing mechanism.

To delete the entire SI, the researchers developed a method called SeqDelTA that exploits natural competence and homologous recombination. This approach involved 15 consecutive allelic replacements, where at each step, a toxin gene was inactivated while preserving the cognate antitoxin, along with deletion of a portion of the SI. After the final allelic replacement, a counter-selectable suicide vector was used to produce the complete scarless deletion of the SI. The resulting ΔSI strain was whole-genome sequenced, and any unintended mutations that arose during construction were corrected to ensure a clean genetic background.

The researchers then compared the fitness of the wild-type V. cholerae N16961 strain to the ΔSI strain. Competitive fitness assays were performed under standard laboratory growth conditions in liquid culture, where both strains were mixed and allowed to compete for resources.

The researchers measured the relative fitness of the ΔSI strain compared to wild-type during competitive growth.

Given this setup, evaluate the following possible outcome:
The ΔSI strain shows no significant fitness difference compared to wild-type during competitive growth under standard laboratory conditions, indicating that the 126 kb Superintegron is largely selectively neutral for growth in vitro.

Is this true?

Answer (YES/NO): YES